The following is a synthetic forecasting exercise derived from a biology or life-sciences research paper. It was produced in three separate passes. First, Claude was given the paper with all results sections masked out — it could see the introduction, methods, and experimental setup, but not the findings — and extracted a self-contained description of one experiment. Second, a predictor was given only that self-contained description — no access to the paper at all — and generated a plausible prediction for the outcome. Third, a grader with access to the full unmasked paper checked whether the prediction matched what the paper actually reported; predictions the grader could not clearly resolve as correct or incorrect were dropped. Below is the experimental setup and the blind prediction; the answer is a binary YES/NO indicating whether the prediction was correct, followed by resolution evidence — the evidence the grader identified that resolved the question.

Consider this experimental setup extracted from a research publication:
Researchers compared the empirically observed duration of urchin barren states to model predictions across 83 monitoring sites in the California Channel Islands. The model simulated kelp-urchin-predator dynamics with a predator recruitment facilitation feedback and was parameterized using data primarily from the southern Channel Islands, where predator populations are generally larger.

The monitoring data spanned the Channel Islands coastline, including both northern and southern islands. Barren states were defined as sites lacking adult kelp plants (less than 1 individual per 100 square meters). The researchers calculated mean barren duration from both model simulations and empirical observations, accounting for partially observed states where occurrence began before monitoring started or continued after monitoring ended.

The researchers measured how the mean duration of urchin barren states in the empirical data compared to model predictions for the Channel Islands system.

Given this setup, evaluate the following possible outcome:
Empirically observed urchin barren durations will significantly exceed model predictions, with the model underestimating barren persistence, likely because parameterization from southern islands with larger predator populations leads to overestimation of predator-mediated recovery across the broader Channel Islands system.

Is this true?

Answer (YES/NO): YES